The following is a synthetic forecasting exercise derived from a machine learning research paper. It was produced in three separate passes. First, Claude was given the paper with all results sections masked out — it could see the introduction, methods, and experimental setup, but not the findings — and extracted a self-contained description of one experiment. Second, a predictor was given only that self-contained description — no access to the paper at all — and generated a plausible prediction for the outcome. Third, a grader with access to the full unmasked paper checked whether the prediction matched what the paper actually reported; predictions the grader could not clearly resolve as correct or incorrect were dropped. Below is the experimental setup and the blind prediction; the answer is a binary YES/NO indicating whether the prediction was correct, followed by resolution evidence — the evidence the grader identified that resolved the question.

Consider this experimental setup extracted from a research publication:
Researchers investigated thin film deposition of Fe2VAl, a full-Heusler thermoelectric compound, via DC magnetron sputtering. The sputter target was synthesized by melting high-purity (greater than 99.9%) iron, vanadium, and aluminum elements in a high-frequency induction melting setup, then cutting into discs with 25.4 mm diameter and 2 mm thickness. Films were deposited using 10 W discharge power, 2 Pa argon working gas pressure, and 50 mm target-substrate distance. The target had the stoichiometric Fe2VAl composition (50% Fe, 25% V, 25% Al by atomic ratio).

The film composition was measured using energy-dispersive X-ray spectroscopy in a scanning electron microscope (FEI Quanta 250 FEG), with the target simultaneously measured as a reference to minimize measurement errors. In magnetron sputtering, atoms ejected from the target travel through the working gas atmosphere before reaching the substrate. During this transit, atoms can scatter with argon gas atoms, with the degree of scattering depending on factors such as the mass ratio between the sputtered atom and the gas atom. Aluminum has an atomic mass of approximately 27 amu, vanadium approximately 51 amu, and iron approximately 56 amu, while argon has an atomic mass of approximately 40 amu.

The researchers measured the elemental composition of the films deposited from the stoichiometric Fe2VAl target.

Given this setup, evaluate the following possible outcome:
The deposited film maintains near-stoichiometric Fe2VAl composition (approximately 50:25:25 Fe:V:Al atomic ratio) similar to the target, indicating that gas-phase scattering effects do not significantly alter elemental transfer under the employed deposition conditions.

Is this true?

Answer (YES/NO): NO